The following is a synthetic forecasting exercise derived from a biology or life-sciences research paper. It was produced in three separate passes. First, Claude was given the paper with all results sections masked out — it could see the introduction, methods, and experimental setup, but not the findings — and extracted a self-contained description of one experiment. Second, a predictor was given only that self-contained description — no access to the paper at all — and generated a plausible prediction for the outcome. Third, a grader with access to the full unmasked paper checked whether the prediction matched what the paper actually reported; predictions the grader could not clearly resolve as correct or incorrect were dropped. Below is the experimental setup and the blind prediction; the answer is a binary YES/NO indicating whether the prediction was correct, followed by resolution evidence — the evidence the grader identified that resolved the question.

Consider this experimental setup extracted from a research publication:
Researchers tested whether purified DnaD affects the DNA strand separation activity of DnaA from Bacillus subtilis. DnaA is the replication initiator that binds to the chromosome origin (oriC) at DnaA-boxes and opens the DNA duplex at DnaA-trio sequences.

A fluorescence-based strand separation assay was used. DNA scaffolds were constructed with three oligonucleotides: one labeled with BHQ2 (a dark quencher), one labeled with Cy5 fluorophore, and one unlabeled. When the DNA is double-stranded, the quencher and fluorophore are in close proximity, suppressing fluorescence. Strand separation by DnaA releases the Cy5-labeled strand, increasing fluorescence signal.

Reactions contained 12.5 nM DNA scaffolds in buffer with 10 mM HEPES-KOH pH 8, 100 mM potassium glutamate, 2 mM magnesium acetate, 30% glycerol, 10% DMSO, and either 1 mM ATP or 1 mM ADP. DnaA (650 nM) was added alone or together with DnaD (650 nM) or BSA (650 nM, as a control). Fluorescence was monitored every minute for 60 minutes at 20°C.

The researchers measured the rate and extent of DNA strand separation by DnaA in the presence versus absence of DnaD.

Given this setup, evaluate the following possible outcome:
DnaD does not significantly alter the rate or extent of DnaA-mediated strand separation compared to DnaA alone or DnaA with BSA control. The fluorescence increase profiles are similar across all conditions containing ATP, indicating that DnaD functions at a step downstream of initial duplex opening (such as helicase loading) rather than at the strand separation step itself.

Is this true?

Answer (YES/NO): YES